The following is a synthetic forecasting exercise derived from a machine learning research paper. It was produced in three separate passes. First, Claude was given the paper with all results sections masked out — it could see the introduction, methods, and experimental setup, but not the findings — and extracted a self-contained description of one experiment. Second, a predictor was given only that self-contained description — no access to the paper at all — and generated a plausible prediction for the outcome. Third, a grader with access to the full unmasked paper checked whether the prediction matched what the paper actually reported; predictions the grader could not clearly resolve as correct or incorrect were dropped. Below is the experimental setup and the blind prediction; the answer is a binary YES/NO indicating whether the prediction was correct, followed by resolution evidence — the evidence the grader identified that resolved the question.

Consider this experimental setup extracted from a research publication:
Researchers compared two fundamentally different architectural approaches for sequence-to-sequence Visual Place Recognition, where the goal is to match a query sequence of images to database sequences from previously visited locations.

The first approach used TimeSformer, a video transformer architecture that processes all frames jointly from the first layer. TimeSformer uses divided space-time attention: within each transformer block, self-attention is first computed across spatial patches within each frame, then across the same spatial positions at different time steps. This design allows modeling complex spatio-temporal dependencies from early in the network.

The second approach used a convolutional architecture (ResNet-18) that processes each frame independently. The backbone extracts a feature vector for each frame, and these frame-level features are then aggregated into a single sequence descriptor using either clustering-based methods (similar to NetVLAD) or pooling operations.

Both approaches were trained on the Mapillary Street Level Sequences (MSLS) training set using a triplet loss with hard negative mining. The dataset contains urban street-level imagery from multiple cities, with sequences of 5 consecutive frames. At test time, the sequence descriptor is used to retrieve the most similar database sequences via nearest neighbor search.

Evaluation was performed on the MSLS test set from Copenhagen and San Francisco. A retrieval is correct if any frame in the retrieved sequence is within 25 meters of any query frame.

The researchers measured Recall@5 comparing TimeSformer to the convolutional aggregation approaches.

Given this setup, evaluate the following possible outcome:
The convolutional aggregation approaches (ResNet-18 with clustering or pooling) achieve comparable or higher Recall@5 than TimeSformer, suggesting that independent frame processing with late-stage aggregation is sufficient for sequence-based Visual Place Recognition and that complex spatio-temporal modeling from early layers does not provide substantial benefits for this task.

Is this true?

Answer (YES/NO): YES